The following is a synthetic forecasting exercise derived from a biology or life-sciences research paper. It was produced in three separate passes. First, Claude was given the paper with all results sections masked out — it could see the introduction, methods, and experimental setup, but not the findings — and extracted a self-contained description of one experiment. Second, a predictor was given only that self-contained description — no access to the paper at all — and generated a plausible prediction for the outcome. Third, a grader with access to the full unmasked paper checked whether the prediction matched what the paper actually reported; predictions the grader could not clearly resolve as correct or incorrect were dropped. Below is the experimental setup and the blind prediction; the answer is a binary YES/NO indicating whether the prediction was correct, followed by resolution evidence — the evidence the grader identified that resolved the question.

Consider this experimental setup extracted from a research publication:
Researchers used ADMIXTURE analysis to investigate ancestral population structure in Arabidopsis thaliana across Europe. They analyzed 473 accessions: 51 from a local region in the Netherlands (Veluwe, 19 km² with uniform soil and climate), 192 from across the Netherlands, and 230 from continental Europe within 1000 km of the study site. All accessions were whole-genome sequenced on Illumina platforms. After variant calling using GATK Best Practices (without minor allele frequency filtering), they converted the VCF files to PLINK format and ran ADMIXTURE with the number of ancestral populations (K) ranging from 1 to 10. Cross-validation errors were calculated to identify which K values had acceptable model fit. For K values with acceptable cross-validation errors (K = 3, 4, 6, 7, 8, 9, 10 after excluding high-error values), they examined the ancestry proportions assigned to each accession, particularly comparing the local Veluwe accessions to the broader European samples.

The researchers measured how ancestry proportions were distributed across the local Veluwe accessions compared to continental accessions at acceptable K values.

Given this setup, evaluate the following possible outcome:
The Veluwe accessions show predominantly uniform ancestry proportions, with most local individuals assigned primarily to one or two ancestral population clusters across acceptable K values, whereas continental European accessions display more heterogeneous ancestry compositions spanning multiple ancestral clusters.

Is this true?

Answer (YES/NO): YES